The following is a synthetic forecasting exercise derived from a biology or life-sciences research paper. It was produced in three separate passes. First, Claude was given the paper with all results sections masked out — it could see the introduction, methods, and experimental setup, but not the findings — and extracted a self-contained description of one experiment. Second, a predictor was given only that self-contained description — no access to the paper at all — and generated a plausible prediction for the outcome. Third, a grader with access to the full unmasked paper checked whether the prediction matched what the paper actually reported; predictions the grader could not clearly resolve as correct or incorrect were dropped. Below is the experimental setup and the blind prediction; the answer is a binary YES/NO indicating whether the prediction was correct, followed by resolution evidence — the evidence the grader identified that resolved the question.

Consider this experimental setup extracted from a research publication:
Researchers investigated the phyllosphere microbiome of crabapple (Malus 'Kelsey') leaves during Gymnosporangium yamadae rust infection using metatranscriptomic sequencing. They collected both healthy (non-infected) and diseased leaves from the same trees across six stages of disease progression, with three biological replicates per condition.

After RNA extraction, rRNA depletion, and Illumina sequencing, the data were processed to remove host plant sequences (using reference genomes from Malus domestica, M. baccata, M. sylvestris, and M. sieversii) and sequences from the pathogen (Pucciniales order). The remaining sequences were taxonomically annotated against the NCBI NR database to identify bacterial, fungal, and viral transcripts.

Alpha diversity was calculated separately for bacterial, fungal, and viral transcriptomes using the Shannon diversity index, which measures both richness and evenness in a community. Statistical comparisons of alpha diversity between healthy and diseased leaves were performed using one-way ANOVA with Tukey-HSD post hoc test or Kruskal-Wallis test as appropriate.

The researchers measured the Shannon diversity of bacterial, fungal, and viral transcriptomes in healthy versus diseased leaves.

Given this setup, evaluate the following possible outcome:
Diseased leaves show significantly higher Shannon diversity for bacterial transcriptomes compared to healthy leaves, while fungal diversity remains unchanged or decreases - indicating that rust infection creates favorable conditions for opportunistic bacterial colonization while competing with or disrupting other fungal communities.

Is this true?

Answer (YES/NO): NO